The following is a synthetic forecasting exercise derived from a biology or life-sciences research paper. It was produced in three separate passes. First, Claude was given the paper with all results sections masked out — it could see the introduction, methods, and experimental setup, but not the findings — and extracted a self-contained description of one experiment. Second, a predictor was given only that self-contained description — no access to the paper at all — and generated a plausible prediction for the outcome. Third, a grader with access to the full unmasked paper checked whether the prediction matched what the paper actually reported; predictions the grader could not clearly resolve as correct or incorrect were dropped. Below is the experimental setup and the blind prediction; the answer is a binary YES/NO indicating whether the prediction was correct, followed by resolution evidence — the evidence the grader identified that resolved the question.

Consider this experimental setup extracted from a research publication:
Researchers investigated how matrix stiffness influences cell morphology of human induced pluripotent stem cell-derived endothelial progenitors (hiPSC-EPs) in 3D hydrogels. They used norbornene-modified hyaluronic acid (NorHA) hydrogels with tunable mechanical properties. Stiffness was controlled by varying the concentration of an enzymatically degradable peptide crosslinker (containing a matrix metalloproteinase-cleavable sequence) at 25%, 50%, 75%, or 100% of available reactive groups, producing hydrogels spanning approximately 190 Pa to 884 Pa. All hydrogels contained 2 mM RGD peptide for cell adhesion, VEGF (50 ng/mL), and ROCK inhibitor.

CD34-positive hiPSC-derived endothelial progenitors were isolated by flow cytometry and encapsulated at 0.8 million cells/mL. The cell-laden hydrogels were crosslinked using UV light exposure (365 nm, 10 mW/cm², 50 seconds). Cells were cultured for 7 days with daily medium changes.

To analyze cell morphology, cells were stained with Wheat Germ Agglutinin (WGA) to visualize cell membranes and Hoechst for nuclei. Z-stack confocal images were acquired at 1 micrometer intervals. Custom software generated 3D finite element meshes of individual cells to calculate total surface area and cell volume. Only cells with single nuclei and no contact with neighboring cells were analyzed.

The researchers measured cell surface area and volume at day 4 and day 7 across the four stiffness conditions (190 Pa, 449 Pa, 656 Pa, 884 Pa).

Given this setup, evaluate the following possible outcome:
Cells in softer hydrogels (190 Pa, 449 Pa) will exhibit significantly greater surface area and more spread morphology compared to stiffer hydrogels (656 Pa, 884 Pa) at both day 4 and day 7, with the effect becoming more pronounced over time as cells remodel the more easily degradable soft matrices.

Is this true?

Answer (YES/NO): NO